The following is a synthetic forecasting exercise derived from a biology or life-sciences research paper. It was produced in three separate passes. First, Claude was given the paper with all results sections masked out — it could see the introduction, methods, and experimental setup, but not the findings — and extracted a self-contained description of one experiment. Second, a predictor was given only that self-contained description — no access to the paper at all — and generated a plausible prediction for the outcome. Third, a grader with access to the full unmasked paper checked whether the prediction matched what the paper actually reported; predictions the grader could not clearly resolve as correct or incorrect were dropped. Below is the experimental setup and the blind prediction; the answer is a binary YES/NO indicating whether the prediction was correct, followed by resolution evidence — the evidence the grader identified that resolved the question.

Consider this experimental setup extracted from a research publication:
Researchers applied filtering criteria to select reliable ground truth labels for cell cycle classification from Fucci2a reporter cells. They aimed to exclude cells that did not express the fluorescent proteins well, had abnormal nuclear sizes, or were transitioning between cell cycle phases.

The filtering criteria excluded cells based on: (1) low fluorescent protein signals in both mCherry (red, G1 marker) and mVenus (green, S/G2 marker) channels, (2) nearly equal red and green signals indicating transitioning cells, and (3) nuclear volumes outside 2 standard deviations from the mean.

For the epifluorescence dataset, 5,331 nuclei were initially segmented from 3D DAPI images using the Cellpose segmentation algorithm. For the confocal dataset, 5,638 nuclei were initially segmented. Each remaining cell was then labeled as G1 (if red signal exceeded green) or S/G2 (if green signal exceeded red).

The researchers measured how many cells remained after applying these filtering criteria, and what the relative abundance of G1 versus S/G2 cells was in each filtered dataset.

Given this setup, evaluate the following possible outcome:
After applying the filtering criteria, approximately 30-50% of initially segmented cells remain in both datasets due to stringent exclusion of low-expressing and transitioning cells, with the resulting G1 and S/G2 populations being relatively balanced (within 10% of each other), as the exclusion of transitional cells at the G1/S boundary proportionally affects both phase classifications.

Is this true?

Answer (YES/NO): NO